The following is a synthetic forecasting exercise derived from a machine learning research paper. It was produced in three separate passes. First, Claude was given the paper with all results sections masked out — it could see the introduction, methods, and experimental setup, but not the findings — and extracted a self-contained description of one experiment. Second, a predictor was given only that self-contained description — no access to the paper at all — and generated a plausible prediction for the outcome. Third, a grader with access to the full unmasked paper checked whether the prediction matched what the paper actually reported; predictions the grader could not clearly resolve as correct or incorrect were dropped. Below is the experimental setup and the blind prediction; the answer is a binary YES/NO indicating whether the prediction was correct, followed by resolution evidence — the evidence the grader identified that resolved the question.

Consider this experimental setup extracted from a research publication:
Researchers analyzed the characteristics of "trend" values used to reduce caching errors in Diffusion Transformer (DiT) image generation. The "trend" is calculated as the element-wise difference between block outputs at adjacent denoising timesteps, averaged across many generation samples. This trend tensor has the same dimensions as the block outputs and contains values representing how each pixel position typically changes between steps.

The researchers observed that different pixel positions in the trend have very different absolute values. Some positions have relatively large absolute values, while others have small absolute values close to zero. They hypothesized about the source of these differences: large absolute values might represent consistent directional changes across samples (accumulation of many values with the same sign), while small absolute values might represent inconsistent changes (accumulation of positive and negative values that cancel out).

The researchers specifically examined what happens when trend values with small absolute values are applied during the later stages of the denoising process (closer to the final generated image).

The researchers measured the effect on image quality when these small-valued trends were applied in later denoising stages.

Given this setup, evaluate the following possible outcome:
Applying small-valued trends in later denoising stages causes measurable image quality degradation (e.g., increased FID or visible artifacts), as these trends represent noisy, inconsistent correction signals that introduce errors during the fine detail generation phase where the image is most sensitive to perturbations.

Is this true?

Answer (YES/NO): YES